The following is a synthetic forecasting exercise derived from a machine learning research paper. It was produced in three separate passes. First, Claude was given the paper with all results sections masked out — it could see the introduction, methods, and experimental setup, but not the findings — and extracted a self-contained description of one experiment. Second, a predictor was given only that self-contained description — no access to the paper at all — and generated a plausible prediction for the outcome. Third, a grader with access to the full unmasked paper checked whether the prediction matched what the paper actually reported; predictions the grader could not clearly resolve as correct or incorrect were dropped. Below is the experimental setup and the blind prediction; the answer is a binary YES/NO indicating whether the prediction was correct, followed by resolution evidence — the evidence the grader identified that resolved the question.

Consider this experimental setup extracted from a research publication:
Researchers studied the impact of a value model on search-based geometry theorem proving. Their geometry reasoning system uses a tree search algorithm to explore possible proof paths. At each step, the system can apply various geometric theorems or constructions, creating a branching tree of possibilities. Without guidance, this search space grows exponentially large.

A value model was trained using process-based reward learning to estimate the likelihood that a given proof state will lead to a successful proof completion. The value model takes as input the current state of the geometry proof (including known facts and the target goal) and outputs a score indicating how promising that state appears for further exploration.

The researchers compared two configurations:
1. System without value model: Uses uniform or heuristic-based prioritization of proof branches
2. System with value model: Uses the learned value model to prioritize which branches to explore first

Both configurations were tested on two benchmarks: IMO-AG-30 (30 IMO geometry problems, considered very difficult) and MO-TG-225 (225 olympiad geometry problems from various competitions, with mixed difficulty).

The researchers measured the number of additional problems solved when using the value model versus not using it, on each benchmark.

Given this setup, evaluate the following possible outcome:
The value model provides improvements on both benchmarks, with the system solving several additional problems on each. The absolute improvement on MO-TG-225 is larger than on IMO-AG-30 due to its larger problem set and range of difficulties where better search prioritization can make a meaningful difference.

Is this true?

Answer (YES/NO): NO